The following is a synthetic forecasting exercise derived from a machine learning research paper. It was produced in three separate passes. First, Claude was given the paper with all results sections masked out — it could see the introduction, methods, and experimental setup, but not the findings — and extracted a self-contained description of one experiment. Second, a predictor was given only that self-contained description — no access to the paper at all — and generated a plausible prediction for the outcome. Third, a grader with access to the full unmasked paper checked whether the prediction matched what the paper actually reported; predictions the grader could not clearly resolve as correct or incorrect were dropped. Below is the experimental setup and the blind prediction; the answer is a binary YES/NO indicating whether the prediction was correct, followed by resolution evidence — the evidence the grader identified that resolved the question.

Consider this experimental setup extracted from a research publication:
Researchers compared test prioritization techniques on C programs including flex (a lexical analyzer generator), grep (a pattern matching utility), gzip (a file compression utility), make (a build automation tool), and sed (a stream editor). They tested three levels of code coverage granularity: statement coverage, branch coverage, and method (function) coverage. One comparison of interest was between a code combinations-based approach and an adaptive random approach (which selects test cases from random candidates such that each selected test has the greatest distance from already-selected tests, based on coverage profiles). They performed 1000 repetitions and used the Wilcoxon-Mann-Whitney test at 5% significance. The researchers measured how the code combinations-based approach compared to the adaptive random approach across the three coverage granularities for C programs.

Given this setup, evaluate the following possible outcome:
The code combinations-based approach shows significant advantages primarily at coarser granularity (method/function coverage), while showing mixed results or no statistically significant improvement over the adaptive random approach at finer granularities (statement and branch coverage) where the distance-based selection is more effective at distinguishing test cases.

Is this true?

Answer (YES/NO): NO